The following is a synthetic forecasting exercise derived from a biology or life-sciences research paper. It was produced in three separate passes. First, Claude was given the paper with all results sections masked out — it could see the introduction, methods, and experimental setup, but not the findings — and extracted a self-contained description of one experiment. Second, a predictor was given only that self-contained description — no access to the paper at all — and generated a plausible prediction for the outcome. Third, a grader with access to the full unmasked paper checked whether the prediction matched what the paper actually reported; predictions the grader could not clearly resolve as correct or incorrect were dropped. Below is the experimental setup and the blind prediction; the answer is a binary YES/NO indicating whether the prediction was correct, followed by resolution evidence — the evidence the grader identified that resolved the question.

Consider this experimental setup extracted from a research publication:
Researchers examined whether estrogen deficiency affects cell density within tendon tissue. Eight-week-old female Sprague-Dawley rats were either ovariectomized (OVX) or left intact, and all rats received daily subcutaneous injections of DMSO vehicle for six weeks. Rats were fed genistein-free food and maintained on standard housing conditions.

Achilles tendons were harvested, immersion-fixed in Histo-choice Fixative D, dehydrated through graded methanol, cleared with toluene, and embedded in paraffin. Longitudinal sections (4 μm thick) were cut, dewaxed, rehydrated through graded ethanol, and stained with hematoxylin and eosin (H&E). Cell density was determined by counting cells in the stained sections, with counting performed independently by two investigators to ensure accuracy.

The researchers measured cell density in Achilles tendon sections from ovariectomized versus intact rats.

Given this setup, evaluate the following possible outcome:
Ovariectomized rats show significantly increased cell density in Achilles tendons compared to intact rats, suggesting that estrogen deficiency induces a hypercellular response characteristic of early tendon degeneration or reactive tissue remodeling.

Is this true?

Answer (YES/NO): NO